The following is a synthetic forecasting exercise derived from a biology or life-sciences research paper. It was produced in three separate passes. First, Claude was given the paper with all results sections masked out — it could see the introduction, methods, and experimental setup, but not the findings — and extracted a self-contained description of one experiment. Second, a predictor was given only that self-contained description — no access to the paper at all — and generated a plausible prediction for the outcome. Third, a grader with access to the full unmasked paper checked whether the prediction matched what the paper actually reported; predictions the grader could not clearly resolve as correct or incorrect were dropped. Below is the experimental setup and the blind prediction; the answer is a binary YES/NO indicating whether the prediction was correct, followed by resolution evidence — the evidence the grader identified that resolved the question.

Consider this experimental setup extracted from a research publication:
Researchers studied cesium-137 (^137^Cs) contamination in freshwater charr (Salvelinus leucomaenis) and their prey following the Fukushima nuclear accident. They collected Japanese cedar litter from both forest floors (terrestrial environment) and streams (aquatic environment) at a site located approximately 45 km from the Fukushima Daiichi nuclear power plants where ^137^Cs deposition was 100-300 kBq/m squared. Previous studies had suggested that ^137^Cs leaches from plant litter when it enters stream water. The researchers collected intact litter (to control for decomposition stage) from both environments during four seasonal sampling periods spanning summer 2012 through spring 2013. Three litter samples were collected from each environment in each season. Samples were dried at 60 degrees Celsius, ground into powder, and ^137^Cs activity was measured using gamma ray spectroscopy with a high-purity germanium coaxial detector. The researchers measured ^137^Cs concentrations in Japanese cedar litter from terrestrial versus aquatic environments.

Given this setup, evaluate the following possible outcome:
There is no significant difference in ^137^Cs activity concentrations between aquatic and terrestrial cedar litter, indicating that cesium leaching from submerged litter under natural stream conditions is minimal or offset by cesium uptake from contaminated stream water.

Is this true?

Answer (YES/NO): NO